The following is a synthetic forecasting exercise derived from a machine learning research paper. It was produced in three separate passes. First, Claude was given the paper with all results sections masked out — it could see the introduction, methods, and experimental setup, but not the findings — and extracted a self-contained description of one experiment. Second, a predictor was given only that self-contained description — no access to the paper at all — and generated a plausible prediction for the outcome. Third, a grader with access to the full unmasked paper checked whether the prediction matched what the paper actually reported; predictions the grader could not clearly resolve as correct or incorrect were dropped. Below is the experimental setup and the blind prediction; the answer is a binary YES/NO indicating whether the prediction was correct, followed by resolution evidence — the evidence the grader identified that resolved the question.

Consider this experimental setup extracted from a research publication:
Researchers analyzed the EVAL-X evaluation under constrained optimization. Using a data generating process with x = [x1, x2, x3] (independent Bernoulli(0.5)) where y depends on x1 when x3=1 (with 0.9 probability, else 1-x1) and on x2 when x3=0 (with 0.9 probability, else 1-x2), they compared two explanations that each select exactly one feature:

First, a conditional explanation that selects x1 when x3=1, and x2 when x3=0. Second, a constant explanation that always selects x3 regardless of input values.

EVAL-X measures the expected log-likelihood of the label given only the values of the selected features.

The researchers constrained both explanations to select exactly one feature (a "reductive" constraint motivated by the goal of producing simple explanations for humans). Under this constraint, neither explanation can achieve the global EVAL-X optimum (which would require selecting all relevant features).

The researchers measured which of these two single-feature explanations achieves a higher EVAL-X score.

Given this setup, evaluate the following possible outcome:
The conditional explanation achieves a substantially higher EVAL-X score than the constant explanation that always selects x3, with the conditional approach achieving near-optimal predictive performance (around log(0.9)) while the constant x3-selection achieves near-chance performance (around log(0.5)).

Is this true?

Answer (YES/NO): NO